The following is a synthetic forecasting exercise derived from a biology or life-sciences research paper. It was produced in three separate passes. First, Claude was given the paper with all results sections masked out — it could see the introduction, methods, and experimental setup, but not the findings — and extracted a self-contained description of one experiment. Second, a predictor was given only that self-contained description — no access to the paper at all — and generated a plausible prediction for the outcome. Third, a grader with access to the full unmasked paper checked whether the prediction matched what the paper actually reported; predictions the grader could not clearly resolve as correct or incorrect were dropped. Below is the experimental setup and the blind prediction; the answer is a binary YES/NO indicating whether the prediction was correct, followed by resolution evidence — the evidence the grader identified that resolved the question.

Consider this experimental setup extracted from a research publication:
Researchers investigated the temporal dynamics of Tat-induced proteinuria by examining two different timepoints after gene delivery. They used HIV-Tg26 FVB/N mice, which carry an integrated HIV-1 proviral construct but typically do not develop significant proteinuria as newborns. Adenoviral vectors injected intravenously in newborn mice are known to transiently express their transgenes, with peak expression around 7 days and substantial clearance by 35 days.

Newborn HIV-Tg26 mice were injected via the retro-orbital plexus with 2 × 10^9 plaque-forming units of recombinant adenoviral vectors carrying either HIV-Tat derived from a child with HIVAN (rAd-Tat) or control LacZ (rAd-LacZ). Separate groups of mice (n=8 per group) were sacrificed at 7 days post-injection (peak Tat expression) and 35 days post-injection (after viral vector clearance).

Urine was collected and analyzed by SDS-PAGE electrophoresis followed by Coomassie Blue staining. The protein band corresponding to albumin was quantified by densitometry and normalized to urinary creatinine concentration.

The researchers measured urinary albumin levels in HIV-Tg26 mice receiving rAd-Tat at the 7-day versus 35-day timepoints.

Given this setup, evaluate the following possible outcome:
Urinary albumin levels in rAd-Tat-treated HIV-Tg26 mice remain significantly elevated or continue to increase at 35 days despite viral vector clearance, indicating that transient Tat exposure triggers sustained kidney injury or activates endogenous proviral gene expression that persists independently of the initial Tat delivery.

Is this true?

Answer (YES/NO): YES